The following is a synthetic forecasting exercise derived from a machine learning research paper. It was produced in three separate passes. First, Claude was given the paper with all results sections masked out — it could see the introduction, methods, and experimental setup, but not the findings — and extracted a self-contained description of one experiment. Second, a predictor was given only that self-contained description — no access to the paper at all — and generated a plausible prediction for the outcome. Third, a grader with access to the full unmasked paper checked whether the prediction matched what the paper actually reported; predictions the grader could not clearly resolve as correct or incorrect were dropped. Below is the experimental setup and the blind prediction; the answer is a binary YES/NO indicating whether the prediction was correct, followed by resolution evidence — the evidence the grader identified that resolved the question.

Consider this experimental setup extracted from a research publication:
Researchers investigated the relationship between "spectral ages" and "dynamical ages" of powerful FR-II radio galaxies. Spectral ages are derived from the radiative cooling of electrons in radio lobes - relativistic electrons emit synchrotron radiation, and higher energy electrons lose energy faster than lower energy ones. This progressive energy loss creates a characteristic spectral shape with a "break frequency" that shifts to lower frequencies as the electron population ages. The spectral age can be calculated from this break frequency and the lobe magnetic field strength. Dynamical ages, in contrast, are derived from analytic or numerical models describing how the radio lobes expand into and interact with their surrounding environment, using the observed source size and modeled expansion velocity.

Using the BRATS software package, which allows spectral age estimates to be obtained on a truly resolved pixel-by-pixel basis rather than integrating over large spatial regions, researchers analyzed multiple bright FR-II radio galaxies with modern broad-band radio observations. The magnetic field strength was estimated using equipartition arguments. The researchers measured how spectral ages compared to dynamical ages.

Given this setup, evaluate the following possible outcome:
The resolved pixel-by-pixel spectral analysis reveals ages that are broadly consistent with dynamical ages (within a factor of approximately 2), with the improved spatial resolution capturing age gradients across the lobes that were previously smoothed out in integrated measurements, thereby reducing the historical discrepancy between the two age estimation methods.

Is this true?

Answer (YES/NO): NO